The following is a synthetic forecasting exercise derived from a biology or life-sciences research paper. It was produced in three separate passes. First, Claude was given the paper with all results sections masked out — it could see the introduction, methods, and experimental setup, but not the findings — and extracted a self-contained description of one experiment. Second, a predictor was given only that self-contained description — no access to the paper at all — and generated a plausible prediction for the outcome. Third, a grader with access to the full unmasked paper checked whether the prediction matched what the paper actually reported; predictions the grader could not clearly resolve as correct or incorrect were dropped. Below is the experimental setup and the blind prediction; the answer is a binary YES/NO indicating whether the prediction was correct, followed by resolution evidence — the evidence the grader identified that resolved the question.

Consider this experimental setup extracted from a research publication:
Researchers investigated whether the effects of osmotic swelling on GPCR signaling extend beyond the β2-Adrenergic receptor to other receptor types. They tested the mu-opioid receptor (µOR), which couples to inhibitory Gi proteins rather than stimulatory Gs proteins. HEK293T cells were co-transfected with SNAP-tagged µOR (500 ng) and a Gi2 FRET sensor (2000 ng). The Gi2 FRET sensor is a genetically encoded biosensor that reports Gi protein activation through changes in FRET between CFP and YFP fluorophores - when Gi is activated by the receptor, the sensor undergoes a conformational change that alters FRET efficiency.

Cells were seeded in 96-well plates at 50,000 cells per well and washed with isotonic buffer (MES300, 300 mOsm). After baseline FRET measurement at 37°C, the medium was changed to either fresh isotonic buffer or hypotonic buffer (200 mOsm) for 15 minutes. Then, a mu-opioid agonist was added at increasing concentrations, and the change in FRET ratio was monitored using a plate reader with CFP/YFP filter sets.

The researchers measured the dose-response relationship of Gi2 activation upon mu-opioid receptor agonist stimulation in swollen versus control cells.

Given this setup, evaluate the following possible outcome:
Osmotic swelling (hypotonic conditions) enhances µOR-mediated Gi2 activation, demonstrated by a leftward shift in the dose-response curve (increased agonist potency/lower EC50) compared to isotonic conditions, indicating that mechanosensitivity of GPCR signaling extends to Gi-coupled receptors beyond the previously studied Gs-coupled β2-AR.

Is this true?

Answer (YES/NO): YES